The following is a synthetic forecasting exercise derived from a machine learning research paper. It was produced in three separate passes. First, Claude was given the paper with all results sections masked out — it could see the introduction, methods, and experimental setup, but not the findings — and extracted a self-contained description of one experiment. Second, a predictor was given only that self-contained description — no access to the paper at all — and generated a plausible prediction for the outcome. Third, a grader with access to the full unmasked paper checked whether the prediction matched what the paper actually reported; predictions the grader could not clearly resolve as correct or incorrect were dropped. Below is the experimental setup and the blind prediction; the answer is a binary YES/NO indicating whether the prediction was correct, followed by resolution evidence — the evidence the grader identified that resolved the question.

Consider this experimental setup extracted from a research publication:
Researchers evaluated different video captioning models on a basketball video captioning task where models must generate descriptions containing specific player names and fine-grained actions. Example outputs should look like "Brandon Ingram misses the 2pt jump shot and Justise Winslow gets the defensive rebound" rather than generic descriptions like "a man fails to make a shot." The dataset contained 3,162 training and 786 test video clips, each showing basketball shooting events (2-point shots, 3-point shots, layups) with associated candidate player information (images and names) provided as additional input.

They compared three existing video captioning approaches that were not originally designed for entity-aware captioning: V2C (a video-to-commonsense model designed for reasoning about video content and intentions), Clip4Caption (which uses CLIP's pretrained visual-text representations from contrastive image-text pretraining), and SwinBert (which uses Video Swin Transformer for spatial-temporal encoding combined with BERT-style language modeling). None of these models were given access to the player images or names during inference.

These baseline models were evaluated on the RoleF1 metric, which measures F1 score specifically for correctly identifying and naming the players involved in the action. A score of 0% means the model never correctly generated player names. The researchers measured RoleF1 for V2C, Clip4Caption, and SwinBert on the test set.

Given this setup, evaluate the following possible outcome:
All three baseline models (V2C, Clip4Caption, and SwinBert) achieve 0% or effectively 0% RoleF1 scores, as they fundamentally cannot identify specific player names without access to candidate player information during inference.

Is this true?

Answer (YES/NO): NO